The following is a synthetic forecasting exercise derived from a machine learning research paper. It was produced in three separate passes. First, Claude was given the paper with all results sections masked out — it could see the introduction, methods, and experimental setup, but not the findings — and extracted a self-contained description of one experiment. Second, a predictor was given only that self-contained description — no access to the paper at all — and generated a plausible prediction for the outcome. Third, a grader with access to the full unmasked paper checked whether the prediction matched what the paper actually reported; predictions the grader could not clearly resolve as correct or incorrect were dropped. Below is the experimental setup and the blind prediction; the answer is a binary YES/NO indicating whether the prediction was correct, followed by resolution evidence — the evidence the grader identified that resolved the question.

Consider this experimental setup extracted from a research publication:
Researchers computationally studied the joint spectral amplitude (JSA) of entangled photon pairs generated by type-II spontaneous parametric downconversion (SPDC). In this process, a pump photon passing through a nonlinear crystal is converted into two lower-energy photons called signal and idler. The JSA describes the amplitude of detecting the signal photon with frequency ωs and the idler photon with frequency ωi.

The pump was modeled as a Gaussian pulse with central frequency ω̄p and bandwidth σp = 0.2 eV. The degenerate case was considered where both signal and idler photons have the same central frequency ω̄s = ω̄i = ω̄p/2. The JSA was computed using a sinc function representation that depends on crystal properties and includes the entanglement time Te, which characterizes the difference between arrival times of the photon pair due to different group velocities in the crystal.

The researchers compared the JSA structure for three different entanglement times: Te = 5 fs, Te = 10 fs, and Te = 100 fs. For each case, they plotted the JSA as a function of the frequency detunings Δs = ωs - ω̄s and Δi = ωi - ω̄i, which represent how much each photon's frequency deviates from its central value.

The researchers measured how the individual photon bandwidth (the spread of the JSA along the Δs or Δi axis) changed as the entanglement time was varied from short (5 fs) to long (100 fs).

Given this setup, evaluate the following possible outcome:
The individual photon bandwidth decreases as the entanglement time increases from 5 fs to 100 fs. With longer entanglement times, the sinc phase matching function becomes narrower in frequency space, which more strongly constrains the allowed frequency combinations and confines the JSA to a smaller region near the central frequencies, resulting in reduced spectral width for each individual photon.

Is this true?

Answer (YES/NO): YES